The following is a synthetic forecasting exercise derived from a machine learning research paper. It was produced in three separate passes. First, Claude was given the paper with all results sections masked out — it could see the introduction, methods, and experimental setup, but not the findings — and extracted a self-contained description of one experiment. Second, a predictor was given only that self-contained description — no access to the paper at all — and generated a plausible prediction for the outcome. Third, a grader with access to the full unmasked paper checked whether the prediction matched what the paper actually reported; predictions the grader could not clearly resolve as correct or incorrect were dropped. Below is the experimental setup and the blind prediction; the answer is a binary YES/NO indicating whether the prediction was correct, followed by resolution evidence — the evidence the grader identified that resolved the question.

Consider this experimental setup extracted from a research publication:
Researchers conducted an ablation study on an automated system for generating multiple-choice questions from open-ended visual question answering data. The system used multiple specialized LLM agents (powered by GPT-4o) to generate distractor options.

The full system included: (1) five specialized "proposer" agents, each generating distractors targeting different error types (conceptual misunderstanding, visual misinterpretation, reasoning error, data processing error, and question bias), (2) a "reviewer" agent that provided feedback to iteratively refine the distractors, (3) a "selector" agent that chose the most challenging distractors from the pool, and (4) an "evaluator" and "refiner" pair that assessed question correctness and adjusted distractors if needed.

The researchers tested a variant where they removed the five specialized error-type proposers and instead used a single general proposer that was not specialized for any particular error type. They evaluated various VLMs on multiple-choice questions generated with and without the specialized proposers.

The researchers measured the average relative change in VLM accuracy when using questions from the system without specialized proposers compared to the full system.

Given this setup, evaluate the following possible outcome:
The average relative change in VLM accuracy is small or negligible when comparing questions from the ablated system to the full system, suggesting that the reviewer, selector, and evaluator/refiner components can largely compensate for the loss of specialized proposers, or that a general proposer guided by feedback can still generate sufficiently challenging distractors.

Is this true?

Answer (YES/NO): YES